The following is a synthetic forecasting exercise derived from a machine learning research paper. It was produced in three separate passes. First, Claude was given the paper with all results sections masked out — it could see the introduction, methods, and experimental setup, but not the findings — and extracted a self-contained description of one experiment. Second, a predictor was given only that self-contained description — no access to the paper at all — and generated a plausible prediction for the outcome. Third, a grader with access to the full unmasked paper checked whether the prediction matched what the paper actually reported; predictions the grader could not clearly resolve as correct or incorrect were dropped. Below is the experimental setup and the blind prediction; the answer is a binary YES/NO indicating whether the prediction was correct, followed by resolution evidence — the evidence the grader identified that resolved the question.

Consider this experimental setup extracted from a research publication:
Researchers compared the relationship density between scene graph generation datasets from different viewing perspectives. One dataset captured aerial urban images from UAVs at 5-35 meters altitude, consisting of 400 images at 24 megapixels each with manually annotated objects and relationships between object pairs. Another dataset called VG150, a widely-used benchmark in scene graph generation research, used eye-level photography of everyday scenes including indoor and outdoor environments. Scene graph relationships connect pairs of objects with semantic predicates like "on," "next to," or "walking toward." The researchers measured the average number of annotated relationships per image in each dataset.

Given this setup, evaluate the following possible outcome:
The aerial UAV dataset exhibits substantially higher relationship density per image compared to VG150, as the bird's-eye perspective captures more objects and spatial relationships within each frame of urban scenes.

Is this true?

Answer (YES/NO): YES